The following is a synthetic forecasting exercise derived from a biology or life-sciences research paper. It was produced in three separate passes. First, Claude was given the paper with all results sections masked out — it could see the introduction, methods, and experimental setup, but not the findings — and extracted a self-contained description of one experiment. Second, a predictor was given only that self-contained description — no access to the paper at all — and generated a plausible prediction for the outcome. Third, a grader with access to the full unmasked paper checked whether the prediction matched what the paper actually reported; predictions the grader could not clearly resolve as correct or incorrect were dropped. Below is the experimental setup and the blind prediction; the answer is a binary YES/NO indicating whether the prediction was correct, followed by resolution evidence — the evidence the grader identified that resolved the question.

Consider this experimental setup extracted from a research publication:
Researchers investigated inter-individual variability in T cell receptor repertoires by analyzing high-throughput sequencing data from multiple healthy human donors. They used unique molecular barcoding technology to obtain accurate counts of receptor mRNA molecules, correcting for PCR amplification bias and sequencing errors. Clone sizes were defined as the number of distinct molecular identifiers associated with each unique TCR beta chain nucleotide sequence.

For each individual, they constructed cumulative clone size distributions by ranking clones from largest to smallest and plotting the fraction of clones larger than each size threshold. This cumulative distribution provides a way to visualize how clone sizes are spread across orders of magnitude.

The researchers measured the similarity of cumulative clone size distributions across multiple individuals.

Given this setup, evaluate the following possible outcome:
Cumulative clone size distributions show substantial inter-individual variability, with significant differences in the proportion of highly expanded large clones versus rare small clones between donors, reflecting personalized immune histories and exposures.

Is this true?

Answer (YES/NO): NO